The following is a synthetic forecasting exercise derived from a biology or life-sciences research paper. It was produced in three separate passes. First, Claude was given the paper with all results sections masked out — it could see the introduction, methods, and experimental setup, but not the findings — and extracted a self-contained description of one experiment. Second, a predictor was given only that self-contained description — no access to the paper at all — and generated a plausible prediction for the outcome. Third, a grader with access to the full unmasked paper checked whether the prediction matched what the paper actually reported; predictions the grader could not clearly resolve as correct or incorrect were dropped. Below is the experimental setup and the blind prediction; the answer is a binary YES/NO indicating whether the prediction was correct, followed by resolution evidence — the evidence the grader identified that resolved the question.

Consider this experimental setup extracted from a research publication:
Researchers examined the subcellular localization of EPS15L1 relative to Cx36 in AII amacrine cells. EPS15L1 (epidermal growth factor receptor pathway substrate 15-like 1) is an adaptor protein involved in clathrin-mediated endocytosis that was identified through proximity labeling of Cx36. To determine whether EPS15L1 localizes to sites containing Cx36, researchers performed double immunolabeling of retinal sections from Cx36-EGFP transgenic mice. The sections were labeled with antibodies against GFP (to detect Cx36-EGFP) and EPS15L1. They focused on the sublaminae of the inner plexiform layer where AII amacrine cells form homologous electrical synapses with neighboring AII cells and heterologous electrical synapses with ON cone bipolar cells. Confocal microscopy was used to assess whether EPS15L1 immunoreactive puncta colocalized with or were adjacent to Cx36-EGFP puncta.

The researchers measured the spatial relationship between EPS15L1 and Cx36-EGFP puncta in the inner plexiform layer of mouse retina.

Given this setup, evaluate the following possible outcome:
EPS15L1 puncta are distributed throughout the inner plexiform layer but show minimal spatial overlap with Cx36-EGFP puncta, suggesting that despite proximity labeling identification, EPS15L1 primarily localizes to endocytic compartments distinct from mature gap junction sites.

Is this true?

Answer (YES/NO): NO